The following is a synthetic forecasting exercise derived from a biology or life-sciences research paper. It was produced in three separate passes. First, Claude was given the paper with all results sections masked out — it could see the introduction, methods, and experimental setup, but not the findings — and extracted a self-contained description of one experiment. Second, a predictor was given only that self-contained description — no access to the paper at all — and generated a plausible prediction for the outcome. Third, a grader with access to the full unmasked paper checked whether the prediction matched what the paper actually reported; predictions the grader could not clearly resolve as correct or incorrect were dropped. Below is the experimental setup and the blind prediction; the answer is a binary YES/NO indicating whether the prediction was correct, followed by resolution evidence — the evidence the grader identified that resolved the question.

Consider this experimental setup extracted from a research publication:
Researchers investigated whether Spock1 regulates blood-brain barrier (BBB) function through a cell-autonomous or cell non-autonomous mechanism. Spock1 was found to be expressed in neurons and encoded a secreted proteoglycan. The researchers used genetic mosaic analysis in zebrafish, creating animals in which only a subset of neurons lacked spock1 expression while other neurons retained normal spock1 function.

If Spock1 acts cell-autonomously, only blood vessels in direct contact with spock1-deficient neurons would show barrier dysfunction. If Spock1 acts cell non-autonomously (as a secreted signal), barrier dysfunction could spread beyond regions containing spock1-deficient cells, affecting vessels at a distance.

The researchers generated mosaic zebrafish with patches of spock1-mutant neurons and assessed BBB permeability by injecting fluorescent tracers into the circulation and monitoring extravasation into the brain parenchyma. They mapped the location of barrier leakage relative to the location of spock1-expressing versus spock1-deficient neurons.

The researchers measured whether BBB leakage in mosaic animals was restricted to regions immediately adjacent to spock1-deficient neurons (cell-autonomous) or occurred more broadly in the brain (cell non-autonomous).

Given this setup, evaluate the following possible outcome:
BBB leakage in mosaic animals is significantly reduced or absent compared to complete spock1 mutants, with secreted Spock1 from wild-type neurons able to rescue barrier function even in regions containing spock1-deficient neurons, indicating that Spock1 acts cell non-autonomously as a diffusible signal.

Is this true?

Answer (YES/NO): YES